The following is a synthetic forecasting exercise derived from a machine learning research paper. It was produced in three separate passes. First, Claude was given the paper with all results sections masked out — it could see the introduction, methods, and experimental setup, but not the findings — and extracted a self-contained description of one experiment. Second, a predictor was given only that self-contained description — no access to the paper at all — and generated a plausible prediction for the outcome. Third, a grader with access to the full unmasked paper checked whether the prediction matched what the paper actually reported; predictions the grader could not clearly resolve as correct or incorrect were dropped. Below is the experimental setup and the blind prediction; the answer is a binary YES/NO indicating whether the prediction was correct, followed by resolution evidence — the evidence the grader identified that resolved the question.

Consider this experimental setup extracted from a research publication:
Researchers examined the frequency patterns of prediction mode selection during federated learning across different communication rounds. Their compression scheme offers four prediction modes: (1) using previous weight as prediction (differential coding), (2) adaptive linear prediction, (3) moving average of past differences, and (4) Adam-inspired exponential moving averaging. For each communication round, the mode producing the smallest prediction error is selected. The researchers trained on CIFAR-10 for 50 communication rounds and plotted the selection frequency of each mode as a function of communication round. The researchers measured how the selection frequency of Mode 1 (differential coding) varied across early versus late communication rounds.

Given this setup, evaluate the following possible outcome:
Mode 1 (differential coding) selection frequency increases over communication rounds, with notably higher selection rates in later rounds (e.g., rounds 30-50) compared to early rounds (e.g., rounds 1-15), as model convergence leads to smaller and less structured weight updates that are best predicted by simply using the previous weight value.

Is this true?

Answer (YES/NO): NO